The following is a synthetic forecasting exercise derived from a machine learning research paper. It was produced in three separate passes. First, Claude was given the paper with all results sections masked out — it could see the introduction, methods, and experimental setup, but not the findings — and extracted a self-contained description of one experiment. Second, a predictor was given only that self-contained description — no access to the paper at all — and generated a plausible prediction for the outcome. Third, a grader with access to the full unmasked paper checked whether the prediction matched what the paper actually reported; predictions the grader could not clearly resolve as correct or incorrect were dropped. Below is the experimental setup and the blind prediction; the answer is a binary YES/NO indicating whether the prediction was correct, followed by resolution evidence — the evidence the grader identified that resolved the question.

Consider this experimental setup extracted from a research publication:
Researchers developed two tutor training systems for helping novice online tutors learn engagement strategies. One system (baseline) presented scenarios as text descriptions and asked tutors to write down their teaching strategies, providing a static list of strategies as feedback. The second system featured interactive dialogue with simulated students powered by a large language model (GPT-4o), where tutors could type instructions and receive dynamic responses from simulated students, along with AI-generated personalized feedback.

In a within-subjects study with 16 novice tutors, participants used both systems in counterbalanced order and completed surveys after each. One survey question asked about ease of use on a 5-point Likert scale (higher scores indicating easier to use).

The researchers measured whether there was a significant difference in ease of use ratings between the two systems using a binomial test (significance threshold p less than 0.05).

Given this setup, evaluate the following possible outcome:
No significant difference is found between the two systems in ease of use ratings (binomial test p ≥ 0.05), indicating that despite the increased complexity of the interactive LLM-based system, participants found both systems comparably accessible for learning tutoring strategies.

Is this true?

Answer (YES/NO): YES